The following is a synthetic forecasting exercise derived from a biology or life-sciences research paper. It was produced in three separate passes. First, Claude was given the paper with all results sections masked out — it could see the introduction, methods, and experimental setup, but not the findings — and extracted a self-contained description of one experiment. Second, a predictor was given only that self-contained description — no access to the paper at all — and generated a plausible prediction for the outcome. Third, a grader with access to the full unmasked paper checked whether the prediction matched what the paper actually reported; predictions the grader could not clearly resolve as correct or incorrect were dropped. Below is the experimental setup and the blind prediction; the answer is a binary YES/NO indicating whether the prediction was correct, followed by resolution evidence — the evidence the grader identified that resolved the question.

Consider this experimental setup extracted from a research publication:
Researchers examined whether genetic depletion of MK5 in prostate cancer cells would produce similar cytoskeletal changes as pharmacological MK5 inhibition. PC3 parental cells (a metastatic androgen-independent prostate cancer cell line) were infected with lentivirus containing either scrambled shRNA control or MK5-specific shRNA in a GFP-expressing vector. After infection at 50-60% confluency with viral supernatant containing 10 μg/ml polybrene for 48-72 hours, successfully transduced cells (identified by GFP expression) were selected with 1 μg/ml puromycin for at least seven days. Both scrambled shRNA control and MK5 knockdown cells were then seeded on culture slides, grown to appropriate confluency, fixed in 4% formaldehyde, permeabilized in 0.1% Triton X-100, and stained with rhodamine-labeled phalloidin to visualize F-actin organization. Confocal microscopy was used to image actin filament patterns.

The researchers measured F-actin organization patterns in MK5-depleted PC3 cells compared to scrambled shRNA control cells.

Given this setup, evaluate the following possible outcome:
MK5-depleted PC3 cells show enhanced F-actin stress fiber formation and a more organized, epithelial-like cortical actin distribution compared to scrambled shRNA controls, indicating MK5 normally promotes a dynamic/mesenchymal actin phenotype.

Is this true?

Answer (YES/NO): NO